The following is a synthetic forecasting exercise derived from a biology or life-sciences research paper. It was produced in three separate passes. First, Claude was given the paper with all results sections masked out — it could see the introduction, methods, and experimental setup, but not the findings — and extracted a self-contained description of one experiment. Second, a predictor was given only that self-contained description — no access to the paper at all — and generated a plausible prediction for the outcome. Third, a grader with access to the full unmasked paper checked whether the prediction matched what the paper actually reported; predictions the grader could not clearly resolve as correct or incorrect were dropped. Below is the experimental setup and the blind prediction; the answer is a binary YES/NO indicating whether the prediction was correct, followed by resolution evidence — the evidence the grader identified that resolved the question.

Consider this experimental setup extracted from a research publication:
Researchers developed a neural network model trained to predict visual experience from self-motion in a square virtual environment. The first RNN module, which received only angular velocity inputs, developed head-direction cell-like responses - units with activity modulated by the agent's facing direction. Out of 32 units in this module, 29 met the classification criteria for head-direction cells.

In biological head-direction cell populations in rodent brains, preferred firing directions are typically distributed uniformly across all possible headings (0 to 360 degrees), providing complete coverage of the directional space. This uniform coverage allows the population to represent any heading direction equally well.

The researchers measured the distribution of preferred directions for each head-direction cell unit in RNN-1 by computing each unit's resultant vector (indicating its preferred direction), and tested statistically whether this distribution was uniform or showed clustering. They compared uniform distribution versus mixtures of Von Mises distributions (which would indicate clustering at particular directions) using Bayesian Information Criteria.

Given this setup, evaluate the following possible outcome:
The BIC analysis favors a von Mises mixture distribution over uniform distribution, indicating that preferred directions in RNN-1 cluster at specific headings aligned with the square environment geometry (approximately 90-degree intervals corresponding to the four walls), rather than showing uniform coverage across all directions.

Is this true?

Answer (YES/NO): NO